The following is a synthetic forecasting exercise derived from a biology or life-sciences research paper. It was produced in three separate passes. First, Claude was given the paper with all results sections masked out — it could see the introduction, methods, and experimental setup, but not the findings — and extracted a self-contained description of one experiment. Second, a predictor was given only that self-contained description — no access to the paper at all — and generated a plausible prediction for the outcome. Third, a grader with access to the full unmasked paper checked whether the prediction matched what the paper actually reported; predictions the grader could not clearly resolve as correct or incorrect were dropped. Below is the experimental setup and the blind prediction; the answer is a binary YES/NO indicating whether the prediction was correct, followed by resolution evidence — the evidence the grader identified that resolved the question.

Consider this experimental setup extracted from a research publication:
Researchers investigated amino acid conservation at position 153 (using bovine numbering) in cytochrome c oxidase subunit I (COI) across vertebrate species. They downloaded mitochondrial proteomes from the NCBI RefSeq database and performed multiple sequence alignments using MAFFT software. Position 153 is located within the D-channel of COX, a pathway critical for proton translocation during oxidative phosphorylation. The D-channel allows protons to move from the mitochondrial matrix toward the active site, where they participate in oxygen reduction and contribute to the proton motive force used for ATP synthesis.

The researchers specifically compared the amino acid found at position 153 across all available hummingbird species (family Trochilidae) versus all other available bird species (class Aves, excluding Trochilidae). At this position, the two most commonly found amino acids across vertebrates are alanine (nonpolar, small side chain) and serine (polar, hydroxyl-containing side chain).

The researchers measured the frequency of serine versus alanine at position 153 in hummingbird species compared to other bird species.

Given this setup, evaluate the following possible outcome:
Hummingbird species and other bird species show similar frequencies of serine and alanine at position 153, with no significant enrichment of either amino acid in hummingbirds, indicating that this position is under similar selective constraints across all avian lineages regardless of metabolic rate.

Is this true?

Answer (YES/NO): NO